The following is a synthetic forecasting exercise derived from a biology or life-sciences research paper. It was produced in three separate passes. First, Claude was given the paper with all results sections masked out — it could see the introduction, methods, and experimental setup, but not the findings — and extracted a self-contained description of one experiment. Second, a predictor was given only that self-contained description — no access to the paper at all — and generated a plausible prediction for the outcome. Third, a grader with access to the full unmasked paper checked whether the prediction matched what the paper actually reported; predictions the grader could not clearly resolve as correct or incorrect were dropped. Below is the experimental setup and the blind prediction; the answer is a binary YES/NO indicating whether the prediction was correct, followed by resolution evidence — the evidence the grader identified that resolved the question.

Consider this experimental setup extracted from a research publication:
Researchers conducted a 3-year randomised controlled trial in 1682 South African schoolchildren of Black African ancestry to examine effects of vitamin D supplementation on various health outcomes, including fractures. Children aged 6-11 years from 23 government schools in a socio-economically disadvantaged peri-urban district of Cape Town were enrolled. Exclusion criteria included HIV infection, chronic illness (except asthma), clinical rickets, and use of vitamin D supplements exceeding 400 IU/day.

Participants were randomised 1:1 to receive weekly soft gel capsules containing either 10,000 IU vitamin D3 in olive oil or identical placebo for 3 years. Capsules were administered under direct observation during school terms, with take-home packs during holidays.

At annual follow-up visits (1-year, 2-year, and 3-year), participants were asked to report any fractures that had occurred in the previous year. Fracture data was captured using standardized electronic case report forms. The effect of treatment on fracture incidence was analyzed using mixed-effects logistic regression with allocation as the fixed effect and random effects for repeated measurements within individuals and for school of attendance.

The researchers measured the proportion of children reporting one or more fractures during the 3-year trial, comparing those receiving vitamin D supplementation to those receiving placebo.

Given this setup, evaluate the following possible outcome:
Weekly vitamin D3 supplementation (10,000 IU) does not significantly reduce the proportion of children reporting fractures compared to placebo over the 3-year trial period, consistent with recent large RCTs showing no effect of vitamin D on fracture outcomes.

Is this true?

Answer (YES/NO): YES